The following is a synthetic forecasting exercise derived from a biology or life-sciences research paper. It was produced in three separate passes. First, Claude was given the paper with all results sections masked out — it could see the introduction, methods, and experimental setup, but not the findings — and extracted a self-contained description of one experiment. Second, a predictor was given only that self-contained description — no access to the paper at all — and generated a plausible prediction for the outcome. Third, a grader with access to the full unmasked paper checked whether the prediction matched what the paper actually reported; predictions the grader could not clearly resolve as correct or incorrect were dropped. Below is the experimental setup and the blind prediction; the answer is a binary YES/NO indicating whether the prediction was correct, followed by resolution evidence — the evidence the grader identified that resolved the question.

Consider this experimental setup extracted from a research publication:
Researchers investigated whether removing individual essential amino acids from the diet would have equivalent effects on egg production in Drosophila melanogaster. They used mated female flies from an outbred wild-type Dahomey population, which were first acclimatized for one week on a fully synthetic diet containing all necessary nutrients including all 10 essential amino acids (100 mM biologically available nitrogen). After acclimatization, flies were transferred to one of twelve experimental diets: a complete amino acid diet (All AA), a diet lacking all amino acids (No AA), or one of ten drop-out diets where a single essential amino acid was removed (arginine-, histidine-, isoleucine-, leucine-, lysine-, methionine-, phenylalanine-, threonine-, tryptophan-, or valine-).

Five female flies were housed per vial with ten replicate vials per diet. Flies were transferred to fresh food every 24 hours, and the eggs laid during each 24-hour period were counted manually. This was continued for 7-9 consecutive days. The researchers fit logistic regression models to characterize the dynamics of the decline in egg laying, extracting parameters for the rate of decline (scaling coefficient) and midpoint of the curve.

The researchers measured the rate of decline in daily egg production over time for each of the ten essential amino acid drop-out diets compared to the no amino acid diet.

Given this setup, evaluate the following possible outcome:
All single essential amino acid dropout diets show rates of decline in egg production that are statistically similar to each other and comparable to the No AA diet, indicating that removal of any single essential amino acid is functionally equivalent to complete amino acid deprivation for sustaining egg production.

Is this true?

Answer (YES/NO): NO